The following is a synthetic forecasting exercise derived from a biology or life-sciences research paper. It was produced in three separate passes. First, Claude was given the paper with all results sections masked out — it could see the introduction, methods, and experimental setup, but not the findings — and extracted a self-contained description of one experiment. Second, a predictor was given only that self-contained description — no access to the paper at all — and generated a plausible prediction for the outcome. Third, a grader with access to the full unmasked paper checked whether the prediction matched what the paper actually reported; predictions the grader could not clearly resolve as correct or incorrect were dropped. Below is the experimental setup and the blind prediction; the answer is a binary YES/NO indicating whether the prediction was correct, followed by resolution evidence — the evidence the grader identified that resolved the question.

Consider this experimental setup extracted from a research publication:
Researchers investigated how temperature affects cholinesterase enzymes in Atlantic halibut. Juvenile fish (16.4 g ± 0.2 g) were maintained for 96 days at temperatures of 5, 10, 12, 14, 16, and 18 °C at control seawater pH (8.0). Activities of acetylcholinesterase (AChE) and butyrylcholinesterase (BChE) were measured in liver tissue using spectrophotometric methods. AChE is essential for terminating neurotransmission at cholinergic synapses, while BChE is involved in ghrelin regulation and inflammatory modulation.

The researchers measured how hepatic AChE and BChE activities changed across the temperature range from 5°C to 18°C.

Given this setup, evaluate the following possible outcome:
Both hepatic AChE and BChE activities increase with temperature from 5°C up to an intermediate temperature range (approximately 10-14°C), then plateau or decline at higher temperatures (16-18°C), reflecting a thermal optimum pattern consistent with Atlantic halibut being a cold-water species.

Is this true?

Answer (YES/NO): NO